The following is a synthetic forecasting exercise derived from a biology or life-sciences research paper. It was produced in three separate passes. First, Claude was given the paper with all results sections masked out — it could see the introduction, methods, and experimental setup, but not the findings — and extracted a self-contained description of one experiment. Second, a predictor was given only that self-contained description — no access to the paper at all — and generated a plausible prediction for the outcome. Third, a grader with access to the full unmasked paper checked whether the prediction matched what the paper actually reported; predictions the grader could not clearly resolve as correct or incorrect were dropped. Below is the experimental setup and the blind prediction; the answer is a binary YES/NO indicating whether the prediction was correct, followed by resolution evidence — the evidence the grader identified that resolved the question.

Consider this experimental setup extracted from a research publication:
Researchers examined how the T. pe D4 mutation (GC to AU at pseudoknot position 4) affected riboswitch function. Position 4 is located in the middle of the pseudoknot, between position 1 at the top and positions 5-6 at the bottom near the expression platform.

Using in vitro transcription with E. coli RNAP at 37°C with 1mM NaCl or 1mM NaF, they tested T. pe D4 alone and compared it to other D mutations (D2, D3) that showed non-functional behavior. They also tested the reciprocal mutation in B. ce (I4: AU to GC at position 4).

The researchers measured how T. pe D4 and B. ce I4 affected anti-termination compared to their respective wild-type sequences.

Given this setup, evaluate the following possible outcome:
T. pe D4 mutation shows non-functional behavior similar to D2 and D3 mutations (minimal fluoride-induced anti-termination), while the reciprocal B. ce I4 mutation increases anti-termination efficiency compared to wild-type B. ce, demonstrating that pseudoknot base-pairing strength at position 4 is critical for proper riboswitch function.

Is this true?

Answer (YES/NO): NO